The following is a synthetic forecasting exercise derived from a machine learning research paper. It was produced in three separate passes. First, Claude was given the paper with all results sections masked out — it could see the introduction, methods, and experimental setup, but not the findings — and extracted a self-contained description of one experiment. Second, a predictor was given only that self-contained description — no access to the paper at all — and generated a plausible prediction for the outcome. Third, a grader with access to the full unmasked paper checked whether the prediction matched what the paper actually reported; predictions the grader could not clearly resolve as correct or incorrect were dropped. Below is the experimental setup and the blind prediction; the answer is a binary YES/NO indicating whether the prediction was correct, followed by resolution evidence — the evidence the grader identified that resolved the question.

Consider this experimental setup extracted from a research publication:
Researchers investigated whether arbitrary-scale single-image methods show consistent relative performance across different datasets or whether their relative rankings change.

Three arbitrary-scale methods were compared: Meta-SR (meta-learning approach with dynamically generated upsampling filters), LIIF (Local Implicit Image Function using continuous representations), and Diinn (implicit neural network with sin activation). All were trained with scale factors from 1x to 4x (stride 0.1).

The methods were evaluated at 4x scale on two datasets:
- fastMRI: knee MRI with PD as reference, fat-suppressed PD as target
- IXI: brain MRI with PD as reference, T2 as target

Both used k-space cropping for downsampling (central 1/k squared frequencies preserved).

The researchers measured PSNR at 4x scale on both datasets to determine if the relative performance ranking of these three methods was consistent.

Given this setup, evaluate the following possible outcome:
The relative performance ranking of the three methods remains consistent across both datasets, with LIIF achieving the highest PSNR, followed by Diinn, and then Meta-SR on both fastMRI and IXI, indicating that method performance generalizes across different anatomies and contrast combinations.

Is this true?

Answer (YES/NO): NO